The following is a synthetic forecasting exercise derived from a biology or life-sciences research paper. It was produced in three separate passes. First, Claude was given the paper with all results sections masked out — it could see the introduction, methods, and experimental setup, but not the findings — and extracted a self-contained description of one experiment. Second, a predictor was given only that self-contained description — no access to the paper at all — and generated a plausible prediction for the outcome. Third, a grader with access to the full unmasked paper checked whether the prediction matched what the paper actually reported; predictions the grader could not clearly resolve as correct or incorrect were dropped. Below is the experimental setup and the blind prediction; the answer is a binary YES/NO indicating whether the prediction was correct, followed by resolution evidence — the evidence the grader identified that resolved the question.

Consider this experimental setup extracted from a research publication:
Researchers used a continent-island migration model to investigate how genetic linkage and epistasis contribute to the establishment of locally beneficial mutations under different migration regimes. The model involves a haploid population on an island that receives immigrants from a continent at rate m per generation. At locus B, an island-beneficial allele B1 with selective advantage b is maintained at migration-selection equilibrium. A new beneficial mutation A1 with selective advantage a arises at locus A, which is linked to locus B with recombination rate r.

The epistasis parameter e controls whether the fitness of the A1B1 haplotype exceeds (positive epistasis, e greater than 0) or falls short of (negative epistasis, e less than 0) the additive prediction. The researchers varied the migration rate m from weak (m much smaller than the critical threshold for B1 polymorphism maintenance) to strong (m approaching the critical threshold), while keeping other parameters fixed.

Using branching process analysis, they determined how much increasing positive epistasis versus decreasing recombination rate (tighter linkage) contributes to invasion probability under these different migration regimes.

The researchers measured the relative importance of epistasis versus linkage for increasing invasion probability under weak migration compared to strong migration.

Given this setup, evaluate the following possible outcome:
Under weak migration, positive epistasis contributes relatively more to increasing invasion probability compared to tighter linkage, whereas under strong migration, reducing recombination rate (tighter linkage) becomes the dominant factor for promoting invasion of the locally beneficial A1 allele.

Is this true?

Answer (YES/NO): YES